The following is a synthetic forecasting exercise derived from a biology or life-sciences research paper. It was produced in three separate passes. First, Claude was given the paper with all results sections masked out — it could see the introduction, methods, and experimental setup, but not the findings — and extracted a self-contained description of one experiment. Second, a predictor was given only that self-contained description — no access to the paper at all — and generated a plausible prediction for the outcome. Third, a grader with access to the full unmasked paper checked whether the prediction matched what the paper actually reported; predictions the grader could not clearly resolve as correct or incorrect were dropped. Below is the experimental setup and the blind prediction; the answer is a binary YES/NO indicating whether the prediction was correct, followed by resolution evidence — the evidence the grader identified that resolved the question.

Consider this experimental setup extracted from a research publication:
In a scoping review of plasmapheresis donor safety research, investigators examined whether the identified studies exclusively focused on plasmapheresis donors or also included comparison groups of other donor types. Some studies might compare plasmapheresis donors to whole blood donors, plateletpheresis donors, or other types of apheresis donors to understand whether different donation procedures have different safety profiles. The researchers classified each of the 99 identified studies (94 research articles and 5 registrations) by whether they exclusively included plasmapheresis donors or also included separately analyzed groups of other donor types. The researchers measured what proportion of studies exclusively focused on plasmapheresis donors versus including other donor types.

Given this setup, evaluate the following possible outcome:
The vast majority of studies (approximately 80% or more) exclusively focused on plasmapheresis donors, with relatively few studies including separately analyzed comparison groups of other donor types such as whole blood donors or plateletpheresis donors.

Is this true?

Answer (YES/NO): NO